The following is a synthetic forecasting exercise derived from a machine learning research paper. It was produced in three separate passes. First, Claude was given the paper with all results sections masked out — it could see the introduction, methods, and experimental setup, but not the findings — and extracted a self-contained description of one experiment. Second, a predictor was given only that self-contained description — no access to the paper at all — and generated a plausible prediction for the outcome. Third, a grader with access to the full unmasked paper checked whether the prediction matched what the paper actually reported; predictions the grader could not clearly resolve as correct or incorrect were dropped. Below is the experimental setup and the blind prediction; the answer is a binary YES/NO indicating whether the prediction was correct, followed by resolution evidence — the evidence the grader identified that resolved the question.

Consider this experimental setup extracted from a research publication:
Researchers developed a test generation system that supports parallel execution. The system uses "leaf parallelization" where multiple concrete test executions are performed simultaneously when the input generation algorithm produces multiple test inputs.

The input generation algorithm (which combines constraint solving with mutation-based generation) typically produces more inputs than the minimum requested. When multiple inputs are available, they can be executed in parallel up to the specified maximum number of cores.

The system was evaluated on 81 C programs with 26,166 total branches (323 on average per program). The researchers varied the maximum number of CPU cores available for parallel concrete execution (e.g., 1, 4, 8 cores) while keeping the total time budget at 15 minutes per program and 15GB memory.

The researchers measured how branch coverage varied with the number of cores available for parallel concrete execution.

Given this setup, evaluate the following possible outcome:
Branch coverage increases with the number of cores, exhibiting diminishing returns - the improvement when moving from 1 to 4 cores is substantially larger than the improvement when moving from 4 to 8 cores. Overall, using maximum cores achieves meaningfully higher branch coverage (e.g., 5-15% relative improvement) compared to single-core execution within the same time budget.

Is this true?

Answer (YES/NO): NO